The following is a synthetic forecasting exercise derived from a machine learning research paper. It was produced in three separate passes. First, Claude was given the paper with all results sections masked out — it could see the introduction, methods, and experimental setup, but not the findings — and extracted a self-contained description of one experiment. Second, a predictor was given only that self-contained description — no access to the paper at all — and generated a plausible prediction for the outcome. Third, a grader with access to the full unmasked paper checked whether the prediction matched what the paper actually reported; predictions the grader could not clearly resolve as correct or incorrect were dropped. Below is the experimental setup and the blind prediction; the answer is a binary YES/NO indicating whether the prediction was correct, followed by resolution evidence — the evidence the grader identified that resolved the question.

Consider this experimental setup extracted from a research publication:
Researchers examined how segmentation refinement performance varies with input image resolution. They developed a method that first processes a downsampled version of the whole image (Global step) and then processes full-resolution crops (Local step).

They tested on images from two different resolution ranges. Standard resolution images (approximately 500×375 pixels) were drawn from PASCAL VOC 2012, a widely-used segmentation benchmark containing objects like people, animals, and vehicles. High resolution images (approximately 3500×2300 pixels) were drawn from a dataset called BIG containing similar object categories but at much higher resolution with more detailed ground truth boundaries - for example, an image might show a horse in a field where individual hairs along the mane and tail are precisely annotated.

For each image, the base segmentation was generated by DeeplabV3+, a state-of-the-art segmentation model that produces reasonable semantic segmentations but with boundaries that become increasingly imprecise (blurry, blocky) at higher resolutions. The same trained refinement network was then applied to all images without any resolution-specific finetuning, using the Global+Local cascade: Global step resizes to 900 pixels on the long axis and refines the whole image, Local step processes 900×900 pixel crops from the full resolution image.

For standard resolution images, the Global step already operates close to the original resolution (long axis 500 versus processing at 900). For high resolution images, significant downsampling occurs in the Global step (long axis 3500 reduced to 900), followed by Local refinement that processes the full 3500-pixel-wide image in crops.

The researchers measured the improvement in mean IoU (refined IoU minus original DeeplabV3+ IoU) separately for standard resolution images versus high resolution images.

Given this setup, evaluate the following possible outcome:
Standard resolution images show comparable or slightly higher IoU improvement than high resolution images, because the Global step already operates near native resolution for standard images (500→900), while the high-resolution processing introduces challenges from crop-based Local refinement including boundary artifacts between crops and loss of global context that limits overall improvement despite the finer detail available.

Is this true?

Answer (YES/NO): NO